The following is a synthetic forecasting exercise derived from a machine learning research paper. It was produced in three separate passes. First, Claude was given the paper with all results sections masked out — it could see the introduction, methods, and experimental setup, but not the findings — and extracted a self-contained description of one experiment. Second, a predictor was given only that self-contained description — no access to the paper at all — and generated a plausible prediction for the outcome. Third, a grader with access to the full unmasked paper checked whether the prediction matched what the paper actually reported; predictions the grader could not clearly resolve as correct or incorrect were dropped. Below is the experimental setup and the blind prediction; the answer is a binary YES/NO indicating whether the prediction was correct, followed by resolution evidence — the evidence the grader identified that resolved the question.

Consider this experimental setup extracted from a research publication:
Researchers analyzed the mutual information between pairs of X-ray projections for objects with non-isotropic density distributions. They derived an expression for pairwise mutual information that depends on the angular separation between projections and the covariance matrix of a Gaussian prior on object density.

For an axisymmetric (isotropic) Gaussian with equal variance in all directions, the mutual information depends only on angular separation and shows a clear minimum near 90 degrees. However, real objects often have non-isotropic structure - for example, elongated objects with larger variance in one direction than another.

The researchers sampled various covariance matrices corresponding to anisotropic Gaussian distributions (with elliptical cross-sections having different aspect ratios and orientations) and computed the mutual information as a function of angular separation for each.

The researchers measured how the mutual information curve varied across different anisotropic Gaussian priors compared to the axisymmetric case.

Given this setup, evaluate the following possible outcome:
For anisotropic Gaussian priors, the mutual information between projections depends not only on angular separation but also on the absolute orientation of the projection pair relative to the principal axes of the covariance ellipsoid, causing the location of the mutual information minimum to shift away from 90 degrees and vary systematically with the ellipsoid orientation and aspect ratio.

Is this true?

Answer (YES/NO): NO